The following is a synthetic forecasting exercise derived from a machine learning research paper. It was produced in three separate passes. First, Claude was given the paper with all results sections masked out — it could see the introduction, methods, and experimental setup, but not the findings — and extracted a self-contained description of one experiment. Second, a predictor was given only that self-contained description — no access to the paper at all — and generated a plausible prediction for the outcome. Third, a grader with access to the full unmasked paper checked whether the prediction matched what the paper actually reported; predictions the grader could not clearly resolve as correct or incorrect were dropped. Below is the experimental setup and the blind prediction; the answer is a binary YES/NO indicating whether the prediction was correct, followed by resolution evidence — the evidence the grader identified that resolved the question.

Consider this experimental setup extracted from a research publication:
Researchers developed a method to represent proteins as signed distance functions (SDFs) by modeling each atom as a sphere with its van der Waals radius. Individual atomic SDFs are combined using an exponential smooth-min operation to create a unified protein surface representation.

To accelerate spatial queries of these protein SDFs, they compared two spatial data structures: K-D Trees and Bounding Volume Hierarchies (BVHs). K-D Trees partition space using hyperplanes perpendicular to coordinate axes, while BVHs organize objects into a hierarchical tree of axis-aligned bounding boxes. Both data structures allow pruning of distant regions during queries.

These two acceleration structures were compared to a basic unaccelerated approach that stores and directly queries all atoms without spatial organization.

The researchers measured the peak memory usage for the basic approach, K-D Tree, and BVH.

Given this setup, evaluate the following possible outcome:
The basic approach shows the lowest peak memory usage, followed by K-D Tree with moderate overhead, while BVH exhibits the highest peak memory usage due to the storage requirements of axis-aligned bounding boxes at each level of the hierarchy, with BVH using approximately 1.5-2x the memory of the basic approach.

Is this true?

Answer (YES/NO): NO